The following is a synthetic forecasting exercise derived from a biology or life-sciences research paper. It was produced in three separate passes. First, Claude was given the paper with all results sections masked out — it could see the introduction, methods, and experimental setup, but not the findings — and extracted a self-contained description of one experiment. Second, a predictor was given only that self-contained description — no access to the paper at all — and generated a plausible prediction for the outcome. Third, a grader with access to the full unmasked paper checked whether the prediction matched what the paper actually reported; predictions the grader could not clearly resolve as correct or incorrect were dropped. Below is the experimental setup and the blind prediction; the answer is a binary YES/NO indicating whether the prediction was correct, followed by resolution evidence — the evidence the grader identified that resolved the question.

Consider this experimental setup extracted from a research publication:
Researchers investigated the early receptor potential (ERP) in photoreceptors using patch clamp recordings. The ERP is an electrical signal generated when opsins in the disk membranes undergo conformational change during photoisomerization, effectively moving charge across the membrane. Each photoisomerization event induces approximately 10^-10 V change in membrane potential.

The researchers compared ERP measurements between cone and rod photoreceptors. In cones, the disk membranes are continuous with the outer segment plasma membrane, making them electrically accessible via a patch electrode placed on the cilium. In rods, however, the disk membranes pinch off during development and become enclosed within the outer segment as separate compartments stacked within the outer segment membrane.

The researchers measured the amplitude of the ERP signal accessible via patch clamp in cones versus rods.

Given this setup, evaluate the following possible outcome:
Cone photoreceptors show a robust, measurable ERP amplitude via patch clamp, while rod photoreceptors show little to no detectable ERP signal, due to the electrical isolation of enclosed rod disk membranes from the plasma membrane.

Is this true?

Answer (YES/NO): YES